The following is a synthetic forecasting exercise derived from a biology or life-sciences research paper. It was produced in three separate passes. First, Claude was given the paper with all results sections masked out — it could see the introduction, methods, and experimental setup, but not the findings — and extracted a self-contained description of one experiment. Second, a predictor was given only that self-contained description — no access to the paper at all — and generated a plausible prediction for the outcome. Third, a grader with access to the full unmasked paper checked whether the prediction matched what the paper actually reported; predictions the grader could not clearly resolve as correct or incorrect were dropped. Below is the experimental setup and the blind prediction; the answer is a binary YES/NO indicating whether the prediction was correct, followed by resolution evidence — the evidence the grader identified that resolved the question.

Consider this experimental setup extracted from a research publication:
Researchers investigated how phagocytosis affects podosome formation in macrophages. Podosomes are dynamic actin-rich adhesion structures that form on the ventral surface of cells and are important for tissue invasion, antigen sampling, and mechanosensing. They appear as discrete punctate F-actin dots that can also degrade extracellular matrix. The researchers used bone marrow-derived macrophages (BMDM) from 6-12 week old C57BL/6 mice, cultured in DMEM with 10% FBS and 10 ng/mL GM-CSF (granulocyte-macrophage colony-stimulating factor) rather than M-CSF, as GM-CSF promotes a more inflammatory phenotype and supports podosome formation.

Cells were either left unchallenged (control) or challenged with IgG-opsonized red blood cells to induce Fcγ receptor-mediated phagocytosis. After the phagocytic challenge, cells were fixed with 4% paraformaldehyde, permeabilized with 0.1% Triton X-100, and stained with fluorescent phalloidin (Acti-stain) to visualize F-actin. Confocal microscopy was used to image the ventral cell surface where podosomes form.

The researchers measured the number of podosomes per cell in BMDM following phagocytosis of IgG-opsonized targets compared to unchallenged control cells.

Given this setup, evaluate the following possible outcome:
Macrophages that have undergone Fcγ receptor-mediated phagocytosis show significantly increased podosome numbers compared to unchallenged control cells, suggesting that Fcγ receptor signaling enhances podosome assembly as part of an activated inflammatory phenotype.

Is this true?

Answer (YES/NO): NO